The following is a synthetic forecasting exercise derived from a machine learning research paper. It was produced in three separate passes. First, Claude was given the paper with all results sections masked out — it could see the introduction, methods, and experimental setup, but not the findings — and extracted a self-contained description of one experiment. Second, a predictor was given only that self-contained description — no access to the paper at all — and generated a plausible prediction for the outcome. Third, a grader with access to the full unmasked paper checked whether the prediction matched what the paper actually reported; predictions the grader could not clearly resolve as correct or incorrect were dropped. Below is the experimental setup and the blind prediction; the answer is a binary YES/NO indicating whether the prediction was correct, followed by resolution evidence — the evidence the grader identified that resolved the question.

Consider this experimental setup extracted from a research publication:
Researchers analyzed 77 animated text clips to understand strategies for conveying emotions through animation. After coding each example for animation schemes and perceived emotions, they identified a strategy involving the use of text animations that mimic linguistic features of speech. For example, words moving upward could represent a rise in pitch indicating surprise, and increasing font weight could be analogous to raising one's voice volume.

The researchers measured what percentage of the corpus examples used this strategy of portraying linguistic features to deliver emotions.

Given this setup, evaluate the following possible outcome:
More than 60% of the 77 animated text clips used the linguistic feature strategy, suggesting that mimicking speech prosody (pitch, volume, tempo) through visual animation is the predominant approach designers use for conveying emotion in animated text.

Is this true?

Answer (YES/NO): NO